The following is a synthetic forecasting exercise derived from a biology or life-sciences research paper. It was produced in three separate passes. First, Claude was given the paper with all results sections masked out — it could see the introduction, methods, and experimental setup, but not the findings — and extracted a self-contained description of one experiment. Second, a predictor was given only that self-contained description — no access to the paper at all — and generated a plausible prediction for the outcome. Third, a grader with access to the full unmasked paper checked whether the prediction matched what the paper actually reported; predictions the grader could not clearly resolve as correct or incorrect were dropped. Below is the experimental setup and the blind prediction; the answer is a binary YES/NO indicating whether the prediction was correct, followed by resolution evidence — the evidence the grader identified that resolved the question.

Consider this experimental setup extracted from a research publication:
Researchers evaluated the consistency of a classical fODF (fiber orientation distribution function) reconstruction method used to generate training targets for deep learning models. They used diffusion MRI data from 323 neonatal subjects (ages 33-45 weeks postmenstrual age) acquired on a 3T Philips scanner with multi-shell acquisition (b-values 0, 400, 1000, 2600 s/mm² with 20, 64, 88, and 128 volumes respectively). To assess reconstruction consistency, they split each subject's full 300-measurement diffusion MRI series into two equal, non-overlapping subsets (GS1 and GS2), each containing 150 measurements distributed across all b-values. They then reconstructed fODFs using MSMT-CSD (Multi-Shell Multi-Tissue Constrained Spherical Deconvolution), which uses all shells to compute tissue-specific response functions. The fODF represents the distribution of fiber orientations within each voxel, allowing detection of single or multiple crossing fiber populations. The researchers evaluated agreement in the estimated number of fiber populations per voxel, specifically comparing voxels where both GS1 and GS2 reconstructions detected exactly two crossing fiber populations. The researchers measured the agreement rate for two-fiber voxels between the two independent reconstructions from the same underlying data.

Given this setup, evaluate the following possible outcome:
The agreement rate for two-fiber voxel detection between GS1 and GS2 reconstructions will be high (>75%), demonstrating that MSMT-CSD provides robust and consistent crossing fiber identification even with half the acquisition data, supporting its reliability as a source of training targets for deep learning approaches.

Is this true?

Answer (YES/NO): NO